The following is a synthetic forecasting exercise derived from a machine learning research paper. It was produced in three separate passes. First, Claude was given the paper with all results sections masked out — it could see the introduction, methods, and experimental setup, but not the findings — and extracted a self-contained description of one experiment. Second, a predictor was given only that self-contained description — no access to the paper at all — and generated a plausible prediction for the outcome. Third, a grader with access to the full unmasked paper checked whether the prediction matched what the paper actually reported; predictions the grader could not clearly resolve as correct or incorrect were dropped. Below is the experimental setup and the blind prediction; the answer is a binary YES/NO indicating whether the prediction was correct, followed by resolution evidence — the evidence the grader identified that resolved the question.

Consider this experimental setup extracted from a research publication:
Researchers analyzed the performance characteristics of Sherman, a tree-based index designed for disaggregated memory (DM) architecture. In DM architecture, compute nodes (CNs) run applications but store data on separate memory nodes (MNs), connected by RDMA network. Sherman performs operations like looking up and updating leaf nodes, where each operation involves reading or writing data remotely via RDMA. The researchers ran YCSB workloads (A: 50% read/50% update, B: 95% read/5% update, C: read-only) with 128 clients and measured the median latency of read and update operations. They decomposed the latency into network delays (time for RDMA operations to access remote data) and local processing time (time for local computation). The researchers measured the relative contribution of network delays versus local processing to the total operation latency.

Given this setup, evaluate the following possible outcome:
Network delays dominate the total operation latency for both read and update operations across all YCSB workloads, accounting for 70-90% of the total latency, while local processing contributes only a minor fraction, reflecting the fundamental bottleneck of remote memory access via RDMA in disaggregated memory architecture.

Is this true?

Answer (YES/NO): NO